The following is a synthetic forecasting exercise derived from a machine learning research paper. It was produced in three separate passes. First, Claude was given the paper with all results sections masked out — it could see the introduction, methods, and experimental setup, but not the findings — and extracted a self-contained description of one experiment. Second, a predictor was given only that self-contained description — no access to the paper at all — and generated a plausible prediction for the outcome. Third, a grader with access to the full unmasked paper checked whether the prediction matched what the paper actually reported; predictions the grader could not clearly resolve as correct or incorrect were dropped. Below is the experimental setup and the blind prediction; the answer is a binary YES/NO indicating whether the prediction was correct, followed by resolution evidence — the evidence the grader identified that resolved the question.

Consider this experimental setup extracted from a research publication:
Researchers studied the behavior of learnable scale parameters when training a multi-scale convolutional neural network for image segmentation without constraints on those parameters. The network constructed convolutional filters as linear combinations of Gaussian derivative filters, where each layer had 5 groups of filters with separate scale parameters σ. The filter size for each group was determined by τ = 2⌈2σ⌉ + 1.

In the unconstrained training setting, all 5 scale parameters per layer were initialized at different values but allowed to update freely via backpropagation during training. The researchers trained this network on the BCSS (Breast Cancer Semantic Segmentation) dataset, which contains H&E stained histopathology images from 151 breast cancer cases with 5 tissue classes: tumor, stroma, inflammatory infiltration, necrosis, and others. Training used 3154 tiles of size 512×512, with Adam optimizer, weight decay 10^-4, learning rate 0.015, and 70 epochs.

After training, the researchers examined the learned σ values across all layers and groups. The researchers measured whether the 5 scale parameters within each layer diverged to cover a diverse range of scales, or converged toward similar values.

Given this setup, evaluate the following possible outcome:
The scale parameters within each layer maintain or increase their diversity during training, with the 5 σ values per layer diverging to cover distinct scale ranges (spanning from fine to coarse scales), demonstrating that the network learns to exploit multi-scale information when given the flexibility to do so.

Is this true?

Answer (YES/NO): NO